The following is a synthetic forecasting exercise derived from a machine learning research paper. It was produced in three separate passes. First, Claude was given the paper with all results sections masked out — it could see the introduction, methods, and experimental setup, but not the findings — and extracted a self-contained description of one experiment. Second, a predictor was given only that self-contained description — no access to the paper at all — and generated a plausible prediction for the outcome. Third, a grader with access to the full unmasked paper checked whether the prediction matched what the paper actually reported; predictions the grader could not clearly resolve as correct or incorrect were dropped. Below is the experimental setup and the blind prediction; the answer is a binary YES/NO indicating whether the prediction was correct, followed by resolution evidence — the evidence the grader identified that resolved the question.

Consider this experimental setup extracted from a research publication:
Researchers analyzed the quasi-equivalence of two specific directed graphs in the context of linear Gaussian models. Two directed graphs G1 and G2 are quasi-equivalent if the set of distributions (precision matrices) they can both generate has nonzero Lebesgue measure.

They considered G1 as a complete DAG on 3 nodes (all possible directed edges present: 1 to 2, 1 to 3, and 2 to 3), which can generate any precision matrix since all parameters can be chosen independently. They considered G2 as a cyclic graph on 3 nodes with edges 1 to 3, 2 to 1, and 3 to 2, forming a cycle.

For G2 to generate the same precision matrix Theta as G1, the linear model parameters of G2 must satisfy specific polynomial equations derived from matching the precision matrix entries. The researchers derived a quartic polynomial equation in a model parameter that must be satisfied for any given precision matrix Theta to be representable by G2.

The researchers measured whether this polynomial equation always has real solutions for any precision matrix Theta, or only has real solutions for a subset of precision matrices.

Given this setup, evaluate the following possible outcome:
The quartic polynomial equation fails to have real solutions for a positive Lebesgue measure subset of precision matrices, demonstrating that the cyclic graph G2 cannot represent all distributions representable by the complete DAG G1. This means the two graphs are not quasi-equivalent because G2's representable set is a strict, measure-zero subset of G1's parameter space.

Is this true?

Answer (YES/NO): NO